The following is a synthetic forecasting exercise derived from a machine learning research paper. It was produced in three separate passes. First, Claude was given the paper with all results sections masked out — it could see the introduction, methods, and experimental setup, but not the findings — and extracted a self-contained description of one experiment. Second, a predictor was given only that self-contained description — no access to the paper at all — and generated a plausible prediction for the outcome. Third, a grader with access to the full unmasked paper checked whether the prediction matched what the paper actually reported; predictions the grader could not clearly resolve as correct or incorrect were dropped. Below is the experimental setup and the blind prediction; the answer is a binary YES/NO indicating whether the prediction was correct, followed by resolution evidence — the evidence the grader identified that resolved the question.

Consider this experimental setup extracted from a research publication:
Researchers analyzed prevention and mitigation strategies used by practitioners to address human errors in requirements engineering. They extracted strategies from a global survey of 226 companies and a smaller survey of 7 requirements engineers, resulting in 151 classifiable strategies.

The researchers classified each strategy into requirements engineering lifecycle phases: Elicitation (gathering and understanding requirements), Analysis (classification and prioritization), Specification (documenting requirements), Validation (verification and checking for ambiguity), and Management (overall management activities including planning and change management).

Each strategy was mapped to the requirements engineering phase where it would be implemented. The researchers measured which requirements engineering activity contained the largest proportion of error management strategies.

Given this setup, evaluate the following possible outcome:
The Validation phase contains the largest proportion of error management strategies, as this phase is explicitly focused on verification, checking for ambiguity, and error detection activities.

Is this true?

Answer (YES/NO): NO